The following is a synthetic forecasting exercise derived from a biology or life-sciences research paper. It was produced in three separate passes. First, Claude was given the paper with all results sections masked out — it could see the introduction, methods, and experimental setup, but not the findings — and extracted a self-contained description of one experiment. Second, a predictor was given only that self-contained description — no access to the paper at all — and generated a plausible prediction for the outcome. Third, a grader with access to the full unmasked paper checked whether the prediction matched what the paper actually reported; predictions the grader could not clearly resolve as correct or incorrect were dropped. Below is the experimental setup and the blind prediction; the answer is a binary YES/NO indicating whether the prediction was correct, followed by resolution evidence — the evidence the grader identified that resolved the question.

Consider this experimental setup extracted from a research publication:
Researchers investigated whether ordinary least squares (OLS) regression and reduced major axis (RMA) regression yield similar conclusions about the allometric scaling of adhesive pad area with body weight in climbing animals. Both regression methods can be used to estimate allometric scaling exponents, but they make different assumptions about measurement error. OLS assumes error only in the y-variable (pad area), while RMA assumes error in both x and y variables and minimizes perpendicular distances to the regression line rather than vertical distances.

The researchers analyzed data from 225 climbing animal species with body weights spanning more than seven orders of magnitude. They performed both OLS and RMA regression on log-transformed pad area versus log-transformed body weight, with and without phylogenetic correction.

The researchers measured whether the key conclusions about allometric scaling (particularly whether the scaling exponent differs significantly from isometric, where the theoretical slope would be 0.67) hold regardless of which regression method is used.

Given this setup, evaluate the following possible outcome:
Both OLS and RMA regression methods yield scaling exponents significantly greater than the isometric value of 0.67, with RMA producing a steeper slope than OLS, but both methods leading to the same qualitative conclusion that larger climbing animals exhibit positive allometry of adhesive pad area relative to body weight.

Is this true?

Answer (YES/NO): YES